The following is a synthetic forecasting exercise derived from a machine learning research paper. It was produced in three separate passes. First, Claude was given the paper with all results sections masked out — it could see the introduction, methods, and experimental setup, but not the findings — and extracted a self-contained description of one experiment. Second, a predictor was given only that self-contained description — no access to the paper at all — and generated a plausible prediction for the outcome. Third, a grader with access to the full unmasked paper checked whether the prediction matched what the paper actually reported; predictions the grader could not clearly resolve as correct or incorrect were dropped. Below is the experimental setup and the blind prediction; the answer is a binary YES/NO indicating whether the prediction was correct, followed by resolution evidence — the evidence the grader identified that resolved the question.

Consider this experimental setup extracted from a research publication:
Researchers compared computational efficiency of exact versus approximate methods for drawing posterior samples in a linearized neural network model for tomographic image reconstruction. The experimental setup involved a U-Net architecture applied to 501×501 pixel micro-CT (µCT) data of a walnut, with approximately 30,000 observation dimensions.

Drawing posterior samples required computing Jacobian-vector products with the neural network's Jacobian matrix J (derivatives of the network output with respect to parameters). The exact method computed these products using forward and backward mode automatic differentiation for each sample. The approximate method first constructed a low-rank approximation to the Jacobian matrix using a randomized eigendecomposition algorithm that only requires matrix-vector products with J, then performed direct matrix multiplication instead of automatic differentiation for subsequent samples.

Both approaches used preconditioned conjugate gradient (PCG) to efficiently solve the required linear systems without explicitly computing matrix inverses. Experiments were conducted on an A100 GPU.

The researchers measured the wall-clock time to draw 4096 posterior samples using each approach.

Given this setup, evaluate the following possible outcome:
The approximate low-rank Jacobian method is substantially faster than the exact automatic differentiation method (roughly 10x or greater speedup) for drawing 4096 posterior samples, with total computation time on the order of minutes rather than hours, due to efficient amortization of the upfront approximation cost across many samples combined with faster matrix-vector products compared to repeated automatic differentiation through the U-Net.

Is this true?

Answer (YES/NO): NO